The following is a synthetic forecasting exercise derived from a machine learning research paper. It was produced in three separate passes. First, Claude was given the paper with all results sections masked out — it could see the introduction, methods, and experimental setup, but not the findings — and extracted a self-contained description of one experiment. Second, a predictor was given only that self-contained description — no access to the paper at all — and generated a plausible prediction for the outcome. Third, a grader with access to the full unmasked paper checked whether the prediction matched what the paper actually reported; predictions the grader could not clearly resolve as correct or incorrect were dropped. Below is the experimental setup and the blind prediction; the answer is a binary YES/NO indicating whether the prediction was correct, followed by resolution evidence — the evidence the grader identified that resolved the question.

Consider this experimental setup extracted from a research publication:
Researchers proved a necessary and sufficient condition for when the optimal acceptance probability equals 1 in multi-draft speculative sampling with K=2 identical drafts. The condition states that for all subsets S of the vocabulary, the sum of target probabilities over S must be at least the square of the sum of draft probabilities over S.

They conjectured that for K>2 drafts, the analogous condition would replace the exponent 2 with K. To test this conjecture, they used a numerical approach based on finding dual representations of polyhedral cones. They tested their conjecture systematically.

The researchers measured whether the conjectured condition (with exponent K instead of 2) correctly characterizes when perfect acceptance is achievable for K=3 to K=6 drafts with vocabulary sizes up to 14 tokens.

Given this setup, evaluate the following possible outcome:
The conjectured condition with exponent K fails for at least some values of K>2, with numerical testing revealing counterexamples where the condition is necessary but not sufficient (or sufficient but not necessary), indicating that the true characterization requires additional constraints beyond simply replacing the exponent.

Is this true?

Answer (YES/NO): NO